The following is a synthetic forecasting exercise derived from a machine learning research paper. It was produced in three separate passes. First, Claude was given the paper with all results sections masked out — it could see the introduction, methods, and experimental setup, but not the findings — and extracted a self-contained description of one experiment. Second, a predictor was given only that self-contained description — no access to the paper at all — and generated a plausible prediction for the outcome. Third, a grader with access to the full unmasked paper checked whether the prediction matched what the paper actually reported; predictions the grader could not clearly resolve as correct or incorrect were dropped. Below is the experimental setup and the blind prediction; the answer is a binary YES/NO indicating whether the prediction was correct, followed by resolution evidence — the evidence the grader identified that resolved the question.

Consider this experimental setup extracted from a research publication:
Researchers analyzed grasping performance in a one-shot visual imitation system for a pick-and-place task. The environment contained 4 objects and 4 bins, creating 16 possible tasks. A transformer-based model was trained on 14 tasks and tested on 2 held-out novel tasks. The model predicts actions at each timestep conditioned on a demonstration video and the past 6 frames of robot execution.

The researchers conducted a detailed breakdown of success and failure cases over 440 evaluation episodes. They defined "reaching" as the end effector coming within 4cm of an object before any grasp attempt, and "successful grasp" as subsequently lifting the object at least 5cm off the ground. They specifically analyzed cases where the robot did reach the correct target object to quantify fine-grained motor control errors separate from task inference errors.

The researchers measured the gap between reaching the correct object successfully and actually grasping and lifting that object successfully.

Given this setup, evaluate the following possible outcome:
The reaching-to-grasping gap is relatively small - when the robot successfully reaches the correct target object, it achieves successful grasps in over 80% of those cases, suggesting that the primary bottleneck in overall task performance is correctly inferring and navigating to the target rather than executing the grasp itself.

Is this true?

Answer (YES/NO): YES